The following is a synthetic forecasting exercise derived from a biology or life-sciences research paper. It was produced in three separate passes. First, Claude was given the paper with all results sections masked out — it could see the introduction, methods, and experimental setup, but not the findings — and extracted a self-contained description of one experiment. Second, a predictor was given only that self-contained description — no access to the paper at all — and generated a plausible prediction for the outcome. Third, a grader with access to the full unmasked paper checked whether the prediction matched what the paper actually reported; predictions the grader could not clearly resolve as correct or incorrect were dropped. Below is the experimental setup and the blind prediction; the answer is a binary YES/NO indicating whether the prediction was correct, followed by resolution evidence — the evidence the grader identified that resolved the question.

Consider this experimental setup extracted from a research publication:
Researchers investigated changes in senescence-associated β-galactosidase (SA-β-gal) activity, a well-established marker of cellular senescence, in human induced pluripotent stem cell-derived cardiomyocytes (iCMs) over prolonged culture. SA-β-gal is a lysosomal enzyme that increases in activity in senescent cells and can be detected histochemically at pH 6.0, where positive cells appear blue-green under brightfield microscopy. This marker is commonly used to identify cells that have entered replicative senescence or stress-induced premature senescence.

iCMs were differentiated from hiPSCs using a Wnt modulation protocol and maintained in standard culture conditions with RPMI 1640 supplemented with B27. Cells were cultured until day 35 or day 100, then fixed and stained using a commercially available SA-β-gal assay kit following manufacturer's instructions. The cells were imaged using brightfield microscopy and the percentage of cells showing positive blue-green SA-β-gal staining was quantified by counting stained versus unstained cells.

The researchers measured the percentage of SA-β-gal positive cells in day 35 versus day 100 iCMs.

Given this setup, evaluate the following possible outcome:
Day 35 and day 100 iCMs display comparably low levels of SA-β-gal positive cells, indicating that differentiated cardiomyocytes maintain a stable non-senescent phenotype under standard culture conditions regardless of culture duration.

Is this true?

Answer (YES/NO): NO